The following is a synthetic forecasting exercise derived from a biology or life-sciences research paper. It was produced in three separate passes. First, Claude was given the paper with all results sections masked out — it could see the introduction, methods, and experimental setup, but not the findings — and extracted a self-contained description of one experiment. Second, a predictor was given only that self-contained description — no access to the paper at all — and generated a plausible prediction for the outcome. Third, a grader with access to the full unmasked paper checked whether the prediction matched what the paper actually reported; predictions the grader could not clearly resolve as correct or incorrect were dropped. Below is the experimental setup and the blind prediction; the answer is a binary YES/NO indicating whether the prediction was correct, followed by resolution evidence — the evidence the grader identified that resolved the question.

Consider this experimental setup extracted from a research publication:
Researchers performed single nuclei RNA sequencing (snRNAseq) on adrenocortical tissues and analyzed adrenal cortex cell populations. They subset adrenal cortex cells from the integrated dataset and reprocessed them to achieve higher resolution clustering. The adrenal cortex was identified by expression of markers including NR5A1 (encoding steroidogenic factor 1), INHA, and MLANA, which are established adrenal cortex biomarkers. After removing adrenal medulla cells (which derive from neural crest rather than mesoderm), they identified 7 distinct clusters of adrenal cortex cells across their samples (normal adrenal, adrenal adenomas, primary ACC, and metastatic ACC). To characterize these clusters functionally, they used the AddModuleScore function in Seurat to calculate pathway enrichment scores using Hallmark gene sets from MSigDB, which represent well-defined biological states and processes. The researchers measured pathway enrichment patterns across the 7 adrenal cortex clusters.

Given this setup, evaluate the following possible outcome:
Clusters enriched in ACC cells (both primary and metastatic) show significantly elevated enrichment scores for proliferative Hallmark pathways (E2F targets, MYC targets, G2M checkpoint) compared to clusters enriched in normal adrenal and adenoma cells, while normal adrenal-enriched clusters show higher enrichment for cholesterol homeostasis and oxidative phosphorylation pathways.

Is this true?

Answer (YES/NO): NO